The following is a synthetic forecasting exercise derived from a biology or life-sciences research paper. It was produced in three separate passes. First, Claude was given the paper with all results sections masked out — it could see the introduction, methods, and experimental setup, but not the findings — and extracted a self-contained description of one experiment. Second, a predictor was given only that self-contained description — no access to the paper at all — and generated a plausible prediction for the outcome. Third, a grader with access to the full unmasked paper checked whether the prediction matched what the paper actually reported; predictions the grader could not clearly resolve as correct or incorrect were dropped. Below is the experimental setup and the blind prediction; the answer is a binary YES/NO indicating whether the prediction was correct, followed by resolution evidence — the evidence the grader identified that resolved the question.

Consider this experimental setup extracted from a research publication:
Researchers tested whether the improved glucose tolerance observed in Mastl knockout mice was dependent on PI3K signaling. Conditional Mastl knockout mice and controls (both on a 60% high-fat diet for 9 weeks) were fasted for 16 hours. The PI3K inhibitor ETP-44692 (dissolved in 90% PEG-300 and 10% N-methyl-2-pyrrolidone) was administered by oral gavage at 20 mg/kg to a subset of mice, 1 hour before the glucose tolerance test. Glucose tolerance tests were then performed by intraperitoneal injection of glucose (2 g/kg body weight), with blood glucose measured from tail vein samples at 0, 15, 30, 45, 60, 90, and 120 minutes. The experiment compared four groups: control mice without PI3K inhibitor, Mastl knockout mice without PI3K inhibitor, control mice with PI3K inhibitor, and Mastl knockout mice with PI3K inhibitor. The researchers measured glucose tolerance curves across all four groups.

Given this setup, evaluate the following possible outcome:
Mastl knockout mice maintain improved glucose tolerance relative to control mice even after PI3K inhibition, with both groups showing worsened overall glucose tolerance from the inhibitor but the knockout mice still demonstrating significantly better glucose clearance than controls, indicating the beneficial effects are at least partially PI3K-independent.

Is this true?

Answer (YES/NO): NO